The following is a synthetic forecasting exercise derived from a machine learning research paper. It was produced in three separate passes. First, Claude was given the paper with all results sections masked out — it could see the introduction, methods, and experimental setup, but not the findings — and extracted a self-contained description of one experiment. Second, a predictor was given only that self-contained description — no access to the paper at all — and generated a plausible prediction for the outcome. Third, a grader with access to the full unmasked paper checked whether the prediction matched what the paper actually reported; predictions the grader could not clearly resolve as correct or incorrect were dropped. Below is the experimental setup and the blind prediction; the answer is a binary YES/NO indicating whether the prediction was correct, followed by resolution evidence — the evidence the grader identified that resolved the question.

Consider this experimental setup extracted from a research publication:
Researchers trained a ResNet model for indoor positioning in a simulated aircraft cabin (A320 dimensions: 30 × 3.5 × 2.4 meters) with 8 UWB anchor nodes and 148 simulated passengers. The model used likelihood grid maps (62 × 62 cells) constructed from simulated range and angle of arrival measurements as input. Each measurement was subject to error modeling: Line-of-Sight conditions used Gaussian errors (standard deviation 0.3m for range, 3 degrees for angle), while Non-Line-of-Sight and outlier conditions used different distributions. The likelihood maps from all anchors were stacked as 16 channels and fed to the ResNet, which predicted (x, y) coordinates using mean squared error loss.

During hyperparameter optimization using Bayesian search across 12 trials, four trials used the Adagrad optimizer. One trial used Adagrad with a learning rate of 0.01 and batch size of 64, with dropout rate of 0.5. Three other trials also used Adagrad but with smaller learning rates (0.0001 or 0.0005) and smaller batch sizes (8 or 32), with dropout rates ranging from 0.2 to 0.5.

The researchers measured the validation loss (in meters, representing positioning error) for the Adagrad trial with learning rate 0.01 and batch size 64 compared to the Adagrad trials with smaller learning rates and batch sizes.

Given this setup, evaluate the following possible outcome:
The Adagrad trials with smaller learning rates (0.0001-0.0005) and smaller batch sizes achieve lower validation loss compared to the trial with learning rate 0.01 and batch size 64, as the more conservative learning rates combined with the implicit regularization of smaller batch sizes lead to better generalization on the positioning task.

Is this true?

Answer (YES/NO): NO